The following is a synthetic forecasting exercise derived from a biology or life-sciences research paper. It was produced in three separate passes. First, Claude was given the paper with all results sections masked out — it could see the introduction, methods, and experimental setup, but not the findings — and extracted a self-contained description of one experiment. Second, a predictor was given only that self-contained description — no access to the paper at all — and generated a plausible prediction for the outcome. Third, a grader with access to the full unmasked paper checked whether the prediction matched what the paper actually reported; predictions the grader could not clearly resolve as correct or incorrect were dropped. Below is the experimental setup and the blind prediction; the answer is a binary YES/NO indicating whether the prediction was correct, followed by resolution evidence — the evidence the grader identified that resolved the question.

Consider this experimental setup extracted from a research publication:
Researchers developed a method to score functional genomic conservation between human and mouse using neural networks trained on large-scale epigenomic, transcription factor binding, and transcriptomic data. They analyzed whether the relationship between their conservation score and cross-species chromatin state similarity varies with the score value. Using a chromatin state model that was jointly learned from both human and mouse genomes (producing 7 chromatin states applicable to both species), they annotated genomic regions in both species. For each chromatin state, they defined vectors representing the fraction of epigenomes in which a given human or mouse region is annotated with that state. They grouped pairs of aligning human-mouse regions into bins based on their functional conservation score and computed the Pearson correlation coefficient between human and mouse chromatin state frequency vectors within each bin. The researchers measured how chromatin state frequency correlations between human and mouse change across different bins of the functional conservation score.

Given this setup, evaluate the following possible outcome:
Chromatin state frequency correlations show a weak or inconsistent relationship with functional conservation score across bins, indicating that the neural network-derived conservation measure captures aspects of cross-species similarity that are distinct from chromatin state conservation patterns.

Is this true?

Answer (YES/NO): NO